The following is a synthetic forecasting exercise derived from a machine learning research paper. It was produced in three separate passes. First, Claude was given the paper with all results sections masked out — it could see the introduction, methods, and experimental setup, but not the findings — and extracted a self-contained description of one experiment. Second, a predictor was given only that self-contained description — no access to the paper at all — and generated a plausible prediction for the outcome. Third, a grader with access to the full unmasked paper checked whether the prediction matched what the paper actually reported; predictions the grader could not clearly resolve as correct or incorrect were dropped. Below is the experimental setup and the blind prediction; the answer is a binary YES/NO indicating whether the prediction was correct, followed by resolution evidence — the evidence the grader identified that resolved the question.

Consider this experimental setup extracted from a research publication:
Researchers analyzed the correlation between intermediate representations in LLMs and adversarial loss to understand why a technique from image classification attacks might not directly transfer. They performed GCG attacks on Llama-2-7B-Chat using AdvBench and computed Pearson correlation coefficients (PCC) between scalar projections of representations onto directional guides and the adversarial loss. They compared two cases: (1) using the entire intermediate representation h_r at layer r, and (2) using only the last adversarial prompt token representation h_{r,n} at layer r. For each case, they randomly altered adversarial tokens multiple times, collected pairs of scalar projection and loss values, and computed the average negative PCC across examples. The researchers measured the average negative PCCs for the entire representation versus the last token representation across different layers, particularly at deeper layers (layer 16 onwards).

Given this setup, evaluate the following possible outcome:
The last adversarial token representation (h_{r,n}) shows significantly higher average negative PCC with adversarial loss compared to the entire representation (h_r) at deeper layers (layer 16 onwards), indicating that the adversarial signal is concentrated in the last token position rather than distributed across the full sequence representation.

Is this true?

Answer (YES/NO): YES